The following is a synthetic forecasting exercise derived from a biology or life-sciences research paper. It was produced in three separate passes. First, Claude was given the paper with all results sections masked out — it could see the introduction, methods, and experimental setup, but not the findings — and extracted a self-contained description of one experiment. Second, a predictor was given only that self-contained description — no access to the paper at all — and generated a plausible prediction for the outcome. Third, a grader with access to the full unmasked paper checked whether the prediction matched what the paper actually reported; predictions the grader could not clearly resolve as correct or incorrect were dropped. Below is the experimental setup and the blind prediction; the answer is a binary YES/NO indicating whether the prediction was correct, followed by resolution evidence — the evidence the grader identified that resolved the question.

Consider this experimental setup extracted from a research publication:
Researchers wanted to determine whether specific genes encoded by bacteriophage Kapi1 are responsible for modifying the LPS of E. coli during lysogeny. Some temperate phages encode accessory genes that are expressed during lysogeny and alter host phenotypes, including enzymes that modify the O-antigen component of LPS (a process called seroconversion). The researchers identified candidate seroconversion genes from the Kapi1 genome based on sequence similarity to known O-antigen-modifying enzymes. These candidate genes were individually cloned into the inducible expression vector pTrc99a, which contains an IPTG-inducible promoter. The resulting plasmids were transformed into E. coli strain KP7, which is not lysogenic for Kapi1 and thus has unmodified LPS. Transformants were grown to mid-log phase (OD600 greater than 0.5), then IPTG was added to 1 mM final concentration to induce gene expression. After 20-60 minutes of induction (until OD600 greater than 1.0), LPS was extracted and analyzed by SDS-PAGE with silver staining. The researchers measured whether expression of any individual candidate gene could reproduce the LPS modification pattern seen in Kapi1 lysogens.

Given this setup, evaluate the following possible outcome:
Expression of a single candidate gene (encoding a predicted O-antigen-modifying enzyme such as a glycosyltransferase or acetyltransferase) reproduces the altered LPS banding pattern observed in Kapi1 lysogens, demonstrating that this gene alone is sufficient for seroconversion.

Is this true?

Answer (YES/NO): NO